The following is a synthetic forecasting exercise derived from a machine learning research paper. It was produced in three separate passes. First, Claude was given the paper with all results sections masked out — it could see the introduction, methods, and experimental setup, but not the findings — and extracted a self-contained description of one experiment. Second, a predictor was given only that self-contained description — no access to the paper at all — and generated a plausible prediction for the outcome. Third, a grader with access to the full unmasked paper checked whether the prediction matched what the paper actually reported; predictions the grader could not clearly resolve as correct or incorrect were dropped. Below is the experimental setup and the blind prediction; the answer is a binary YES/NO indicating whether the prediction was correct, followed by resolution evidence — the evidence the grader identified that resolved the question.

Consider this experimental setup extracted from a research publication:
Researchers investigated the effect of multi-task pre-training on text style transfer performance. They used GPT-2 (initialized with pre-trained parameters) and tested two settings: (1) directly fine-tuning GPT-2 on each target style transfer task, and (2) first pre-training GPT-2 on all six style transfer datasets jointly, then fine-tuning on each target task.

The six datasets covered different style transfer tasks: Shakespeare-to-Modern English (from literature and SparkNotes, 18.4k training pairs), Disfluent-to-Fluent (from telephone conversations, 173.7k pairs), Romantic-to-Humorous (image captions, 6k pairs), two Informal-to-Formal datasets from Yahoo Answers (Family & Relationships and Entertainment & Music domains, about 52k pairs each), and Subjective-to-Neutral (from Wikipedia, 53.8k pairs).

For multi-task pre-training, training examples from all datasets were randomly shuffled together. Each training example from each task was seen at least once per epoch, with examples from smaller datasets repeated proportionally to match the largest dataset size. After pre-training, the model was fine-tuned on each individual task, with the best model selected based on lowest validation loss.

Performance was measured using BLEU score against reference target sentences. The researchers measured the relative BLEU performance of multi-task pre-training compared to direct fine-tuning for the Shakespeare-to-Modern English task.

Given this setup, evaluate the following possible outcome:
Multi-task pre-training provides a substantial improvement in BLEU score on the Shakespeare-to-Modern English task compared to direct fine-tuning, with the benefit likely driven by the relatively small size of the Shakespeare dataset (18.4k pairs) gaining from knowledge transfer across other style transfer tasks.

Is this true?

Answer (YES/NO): NO